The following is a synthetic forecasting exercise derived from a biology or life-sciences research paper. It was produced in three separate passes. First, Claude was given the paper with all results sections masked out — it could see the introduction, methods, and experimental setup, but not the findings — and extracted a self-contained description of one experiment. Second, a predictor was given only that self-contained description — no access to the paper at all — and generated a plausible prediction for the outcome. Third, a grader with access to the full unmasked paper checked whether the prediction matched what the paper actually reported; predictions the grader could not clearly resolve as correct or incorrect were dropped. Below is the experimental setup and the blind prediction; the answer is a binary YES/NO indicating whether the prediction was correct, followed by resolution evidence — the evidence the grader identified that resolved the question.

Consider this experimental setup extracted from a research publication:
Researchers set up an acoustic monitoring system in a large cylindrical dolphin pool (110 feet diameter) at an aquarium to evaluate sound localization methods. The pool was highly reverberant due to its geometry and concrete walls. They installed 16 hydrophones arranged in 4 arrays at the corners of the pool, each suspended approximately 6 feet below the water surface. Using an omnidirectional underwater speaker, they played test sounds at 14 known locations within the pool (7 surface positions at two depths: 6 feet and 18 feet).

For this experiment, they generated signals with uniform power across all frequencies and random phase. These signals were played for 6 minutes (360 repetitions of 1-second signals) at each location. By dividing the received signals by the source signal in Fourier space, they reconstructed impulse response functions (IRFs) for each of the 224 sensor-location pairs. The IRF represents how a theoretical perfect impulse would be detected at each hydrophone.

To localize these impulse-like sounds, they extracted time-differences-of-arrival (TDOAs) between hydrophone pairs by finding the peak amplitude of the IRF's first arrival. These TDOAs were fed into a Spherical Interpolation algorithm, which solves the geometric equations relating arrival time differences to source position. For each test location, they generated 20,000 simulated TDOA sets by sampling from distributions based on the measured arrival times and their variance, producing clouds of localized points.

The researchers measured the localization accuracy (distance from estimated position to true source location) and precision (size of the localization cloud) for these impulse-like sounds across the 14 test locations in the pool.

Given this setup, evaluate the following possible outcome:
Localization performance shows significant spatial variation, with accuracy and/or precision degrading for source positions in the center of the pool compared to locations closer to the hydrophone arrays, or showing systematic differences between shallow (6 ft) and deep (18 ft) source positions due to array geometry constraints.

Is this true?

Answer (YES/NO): YES